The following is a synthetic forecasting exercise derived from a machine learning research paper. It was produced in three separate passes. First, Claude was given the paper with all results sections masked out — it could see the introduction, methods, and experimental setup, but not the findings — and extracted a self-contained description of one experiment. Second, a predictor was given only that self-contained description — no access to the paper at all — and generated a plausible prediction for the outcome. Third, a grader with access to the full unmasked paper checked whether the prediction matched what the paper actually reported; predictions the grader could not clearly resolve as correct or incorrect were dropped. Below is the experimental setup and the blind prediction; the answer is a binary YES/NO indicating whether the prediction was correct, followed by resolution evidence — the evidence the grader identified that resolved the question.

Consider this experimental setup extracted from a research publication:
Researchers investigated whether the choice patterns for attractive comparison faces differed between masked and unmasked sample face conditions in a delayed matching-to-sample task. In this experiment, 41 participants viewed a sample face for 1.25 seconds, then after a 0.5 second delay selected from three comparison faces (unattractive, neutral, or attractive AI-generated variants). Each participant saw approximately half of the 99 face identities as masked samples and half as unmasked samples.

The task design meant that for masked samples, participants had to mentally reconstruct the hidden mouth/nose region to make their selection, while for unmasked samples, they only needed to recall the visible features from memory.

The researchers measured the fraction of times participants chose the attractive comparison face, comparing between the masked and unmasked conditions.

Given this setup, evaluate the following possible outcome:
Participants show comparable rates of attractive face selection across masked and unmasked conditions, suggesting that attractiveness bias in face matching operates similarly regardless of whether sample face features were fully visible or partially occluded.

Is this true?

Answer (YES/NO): NO